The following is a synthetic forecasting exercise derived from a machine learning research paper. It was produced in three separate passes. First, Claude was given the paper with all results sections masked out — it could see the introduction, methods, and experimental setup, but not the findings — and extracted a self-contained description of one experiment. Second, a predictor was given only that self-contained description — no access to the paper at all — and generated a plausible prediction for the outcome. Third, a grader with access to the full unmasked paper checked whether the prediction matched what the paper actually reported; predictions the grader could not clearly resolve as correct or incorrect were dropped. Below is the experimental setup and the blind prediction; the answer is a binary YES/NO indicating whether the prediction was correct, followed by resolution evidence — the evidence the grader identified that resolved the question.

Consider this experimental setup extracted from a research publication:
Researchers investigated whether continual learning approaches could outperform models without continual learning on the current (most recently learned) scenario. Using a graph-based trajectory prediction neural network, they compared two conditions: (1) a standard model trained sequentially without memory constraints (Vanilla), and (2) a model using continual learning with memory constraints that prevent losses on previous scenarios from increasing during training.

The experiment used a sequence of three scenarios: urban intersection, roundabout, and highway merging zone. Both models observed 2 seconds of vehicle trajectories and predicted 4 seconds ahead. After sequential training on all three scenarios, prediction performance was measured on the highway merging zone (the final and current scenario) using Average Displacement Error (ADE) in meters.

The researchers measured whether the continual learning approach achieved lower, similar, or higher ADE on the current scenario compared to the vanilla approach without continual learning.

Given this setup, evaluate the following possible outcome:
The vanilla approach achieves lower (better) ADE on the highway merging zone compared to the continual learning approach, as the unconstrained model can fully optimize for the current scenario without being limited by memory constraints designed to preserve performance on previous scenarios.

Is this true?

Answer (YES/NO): YES